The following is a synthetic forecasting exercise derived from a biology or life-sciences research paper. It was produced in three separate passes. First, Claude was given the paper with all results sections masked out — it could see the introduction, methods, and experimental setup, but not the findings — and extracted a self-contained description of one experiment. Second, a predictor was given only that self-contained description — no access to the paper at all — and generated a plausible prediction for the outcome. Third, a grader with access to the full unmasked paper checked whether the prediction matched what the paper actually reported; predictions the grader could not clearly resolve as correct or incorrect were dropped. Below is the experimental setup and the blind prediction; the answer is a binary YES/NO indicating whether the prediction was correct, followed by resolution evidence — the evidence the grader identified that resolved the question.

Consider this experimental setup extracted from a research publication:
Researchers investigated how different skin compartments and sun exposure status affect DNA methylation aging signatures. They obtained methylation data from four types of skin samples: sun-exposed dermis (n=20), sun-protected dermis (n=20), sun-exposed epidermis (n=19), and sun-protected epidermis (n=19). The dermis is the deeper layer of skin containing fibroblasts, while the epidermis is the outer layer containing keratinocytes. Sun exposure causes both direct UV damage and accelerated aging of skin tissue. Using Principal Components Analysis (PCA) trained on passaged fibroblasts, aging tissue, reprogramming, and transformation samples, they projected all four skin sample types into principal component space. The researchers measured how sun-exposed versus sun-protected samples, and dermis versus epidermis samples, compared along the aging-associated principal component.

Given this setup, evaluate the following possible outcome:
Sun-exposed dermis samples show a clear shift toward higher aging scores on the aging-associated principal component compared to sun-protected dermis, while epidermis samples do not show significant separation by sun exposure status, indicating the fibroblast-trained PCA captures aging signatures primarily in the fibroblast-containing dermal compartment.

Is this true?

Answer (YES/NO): NO